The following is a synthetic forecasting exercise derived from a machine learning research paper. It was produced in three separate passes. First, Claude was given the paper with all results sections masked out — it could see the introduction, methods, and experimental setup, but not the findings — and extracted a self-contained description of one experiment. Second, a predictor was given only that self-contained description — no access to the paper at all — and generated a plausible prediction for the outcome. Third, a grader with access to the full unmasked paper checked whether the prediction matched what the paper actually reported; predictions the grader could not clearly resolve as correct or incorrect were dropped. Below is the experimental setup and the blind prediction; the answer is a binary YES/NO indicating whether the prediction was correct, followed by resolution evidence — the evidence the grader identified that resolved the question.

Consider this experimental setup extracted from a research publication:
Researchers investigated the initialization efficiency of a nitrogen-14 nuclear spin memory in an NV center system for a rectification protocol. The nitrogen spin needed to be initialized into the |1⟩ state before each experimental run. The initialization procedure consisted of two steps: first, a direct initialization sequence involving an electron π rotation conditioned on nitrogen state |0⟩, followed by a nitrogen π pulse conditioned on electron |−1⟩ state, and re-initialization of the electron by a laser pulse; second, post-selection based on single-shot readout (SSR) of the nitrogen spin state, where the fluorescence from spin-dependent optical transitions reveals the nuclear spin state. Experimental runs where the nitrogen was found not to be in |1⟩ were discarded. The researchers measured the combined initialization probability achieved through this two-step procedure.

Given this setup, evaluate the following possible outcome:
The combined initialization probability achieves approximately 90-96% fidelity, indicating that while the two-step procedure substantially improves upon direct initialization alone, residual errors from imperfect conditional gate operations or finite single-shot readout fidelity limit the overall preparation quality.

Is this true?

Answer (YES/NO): NO